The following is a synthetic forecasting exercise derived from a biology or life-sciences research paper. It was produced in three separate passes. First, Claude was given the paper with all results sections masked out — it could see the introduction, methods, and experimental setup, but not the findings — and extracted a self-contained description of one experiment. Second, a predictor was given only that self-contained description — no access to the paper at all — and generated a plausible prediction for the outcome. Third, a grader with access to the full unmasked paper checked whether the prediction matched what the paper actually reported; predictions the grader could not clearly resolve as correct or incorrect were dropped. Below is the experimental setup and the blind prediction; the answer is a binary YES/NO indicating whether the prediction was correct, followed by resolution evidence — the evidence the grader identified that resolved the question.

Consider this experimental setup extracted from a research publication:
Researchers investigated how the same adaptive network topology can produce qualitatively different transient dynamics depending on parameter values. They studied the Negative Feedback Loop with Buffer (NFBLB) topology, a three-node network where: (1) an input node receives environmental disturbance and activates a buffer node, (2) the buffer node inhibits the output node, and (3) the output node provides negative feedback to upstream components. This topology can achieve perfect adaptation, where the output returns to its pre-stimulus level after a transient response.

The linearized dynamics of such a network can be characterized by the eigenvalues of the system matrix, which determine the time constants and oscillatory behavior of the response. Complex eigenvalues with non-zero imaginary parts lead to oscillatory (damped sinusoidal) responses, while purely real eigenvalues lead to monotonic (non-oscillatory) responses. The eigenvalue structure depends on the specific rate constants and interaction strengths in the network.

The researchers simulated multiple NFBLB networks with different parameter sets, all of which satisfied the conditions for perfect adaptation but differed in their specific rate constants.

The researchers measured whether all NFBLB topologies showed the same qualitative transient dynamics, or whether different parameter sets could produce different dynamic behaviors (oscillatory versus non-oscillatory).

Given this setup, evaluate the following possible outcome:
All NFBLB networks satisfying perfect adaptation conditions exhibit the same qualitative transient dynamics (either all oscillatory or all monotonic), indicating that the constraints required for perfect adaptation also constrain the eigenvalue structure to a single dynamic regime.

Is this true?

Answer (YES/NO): NO